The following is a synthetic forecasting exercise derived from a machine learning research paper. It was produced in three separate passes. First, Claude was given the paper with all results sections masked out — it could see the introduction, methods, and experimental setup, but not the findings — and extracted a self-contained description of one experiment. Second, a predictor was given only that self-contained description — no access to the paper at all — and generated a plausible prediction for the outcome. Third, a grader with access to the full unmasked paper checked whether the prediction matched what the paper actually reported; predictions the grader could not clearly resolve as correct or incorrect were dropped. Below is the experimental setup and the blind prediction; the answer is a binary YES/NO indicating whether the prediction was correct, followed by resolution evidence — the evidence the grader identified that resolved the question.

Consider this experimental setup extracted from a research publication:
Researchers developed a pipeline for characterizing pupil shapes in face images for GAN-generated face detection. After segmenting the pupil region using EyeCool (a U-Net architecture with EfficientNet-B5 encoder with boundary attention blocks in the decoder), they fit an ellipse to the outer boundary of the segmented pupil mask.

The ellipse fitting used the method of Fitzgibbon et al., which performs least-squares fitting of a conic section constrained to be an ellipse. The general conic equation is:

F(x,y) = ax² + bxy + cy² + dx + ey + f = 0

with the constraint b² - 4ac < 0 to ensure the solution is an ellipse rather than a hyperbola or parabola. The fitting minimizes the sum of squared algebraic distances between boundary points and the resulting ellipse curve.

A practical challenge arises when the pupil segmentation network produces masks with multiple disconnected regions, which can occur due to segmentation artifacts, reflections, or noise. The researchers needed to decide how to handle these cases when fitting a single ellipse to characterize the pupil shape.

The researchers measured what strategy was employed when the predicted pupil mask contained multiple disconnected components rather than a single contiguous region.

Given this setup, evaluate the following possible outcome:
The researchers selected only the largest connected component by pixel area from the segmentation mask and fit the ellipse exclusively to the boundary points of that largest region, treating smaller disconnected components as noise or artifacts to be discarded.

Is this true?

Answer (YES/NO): YES